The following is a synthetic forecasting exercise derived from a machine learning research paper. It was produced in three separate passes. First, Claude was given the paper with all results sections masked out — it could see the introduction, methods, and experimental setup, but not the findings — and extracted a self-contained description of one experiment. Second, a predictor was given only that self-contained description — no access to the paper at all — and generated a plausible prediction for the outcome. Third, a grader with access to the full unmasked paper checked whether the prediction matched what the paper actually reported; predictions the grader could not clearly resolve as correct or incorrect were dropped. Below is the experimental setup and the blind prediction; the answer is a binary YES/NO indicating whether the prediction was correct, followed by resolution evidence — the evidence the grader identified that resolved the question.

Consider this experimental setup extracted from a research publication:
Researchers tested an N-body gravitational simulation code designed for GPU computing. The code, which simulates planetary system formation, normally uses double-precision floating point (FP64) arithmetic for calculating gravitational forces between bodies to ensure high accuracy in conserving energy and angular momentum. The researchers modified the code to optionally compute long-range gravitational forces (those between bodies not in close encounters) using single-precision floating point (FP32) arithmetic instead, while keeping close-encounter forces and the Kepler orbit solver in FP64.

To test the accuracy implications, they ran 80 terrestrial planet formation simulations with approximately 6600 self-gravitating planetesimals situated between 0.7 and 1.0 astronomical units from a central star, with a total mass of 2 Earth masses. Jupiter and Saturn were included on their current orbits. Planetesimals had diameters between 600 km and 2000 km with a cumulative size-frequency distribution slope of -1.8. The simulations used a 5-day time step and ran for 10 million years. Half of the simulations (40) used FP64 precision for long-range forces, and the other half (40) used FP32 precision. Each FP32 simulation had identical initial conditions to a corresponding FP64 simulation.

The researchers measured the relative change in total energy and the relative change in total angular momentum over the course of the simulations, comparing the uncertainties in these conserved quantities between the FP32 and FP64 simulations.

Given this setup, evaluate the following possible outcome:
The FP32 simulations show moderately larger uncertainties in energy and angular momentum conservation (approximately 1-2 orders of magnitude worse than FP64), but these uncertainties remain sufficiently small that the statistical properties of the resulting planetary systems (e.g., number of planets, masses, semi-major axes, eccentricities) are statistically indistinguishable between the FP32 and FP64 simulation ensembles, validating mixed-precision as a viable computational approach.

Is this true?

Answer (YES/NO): NO